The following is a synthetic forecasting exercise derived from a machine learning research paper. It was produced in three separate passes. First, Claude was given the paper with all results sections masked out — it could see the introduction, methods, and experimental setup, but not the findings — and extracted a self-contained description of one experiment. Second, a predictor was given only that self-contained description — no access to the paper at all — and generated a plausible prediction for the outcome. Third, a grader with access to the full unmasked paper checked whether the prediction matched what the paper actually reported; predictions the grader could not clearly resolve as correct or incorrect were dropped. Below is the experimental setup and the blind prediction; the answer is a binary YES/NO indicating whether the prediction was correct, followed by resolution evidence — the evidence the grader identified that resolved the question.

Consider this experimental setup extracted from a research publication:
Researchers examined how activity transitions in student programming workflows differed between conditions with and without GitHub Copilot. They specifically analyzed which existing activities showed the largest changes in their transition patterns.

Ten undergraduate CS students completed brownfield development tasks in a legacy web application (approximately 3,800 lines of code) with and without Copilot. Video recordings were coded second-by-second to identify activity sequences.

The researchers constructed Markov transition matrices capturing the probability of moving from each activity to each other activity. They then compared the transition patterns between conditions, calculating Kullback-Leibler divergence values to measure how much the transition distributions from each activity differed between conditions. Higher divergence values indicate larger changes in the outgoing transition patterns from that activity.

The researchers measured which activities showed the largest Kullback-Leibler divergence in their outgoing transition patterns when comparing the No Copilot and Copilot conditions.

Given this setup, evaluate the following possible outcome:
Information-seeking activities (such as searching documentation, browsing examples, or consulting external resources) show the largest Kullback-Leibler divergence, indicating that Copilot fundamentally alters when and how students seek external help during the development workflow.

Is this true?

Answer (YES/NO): NO